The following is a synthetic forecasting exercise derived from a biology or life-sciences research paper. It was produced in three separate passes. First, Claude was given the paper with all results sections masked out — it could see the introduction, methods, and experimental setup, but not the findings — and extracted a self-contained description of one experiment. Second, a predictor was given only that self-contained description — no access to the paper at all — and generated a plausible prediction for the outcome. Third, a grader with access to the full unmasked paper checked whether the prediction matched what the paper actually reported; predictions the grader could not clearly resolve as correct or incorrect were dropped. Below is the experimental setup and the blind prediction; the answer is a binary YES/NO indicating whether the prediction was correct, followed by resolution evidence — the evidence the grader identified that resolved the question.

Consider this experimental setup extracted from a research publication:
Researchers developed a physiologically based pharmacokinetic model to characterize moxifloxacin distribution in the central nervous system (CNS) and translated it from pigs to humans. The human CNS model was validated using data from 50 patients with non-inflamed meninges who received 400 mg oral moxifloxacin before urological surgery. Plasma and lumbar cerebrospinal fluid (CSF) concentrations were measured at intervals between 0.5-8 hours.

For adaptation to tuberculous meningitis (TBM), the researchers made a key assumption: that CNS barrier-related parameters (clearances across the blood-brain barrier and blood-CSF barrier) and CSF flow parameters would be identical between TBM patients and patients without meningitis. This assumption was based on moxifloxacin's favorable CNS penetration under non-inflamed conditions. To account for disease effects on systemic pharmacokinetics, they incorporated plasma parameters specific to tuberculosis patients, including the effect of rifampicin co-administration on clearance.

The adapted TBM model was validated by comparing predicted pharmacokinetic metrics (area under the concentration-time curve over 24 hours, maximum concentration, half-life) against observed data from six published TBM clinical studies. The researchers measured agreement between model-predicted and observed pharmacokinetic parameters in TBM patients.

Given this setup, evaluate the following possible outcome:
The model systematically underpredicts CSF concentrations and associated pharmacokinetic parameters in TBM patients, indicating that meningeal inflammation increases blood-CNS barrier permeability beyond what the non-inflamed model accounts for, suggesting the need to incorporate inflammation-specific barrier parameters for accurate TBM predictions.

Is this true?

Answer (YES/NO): NO